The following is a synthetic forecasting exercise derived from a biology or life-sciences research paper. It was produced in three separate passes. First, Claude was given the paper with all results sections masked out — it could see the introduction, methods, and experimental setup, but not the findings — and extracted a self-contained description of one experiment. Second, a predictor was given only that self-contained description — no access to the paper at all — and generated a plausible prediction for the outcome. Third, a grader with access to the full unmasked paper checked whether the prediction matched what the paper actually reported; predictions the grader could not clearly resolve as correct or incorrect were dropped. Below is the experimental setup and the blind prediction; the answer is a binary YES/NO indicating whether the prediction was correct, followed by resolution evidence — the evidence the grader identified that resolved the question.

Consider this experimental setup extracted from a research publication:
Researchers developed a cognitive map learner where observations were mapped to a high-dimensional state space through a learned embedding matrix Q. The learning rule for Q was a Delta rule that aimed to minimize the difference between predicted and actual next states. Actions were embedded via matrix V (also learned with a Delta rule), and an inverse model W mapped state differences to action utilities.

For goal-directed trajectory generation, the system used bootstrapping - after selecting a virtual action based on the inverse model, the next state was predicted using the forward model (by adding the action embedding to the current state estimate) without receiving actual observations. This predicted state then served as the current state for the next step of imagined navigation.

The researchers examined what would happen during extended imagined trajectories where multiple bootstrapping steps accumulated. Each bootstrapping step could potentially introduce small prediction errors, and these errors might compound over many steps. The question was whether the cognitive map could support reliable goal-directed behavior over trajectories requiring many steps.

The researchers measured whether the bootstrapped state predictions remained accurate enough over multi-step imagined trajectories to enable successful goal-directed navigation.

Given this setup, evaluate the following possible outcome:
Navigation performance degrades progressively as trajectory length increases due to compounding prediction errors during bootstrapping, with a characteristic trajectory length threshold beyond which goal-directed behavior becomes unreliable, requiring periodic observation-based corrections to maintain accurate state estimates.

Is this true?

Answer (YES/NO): NO